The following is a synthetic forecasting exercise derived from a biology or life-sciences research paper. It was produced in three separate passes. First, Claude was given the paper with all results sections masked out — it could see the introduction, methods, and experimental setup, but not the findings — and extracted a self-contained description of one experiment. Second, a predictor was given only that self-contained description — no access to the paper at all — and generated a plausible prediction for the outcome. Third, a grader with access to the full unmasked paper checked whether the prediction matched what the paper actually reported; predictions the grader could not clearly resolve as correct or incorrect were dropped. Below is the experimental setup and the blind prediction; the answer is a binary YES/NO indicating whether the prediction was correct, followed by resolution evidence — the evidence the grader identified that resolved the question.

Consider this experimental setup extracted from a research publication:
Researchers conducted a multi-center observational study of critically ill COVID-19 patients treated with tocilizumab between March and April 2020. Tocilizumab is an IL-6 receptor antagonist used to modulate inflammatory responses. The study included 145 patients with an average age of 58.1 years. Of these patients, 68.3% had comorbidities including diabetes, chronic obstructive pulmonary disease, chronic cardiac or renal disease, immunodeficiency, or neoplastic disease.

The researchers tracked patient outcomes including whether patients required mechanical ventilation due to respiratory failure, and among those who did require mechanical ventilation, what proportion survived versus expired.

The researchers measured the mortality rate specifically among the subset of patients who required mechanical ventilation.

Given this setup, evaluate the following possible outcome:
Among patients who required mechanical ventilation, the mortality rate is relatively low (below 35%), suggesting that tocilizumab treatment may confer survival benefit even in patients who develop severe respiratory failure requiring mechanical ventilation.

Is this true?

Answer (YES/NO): NO